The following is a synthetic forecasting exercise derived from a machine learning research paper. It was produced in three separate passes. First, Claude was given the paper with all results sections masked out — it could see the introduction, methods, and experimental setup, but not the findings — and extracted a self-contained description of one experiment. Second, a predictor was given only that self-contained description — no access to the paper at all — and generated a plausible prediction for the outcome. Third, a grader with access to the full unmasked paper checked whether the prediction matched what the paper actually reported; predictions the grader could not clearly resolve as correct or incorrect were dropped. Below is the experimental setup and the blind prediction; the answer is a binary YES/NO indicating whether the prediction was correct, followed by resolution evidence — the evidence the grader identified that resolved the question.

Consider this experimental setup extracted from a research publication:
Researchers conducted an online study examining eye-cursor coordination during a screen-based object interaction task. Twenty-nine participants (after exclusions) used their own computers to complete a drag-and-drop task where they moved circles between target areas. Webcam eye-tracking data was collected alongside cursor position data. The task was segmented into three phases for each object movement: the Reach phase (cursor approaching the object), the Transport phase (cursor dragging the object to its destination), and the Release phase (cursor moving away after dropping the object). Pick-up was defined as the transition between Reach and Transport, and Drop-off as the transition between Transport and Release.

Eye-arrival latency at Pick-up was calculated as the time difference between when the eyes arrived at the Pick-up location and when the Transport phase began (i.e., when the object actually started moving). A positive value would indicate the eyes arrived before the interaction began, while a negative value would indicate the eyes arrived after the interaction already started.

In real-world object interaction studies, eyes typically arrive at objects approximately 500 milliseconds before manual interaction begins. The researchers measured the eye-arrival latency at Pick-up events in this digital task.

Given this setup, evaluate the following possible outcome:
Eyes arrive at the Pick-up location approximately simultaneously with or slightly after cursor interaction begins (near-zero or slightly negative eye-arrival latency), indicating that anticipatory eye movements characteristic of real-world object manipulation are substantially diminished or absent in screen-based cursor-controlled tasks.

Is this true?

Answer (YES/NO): NO